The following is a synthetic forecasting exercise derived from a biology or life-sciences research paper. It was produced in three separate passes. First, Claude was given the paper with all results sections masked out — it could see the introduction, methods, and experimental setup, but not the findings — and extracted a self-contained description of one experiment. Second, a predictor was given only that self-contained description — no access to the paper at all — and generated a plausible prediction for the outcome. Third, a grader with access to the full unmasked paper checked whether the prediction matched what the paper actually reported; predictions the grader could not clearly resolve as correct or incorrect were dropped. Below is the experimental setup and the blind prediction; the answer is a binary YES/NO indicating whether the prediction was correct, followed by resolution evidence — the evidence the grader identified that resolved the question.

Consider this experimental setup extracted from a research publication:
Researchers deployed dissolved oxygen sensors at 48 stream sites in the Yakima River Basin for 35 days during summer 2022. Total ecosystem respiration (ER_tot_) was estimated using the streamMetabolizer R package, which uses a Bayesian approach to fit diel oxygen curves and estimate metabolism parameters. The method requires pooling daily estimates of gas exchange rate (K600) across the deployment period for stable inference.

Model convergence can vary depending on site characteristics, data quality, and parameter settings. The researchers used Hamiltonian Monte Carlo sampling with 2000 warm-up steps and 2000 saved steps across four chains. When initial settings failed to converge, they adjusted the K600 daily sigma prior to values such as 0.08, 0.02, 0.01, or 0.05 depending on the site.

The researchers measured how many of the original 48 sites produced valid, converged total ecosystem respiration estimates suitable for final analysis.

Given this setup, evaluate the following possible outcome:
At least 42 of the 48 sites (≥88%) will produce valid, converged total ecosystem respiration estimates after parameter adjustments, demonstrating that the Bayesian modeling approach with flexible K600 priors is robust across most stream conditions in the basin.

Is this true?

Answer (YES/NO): NO